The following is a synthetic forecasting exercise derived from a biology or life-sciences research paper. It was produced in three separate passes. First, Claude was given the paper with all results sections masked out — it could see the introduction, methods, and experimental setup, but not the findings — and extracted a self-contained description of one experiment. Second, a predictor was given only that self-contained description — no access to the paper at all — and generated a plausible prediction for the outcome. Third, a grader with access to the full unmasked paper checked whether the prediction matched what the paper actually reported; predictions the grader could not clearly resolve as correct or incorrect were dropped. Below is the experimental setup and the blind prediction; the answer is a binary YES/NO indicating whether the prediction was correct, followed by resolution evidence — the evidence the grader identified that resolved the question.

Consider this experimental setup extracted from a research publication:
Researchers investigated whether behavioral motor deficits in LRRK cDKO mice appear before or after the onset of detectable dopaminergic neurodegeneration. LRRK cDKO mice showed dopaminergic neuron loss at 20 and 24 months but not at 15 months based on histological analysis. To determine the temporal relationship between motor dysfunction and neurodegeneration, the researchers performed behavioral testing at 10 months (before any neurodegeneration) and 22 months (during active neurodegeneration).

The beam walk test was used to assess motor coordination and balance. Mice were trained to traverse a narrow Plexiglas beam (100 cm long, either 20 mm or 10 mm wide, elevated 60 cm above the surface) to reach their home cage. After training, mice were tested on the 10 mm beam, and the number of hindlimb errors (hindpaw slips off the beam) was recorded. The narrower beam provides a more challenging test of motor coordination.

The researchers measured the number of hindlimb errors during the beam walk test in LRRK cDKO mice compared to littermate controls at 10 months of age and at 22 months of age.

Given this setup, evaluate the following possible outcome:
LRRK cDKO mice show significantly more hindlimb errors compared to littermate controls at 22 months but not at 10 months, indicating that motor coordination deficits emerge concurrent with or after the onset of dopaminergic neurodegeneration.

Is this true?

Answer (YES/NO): NO